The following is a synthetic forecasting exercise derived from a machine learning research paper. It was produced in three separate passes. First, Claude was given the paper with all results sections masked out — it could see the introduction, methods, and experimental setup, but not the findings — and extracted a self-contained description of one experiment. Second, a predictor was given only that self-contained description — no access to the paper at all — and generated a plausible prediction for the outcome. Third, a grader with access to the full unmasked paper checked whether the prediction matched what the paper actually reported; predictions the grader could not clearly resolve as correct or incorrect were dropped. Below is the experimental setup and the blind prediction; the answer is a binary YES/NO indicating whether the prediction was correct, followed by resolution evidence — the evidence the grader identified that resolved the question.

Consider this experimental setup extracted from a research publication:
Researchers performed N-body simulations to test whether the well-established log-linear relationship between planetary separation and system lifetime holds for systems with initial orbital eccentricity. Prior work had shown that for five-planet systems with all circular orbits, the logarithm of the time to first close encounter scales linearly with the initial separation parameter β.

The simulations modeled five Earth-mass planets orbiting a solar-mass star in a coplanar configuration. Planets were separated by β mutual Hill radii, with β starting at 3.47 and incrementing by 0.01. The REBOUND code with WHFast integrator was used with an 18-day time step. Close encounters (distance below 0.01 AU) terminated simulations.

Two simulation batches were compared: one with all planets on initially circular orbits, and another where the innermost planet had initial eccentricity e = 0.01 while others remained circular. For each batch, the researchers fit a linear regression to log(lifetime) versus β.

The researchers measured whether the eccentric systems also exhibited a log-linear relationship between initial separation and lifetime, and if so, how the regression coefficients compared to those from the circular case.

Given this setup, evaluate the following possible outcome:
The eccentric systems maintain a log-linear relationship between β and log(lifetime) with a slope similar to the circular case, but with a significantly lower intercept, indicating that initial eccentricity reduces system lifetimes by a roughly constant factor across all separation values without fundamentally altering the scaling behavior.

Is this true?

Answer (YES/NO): NO